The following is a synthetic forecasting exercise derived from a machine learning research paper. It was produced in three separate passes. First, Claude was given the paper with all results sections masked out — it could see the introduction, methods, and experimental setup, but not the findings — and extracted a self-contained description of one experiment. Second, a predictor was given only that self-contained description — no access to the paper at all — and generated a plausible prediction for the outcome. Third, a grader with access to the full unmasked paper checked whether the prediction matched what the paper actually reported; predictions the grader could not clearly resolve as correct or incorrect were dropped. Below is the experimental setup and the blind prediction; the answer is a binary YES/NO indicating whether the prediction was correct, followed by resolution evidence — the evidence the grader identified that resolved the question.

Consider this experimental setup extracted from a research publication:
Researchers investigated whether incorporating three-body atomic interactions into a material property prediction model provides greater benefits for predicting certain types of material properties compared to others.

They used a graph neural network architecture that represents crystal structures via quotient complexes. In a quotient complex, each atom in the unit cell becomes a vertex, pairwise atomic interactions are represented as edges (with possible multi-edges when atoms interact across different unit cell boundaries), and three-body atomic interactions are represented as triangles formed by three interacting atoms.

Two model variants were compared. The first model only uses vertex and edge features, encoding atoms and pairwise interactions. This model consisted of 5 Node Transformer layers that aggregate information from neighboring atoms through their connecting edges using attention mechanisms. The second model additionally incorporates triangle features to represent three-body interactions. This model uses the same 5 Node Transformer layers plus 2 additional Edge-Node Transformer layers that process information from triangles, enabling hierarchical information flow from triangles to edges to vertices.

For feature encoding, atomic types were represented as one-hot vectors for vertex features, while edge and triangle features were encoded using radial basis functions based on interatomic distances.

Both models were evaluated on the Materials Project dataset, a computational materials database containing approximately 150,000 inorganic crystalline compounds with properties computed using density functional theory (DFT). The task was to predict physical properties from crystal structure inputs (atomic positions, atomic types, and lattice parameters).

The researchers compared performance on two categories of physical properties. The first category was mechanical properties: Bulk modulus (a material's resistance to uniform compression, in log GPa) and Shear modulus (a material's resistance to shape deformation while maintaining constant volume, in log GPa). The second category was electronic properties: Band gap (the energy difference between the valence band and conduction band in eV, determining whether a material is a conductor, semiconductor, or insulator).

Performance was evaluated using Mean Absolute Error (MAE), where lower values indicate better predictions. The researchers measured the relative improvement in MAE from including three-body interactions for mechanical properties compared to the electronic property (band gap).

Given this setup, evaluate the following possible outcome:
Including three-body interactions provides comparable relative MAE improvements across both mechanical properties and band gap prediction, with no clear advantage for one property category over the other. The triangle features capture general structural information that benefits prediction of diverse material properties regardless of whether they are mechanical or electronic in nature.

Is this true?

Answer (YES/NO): NO